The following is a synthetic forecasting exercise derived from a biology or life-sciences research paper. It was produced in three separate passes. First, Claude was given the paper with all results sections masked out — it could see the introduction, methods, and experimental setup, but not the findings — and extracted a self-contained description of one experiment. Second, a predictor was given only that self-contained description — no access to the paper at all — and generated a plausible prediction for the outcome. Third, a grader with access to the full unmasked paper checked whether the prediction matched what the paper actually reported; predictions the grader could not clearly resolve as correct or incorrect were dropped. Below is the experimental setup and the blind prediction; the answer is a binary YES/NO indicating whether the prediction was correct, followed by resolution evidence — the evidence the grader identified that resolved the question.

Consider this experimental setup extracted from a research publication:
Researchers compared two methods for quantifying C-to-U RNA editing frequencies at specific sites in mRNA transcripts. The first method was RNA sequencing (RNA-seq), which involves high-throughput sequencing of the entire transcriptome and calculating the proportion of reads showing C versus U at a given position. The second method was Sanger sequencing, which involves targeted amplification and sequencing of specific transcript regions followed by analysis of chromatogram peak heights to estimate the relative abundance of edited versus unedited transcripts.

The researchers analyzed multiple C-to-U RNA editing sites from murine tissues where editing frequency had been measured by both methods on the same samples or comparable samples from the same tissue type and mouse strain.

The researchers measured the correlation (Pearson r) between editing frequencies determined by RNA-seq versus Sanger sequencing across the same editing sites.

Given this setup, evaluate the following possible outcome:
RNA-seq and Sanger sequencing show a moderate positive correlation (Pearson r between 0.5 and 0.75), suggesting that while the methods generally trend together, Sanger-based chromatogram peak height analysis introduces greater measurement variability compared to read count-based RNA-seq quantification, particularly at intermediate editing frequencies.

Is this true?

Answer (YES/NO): NO